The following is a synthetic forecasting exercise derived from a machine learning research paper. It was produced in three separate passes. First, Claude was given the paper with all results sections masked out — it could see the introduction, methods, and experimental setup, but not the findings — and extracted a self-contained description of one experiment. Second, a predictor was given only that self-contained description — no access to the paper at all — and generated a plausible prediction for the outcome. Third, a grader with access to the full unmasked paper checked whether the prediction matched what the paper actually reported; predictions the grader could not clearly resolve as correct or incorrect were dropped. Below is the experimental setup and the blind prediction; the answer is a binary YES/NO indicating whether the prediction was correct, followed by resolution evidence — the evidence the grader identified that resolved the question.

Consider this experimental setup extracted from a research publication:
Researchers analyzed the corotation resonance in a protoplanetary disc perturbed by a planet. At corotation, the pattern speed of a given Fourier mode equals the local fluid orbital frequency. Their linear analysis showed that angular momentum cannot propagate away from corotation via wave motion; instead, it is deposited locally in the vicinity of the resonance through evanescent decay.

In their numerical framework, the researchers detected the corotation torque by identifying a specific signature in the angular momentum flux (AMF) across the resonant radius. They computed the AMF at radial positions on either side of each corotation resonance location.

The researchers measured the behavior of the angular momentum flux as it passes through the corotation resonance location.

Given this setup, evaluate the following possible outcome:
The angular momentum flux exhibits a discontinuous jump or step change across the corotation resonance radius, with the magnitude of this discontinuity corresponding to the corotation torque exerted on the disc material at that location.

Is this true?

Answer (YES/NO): YES